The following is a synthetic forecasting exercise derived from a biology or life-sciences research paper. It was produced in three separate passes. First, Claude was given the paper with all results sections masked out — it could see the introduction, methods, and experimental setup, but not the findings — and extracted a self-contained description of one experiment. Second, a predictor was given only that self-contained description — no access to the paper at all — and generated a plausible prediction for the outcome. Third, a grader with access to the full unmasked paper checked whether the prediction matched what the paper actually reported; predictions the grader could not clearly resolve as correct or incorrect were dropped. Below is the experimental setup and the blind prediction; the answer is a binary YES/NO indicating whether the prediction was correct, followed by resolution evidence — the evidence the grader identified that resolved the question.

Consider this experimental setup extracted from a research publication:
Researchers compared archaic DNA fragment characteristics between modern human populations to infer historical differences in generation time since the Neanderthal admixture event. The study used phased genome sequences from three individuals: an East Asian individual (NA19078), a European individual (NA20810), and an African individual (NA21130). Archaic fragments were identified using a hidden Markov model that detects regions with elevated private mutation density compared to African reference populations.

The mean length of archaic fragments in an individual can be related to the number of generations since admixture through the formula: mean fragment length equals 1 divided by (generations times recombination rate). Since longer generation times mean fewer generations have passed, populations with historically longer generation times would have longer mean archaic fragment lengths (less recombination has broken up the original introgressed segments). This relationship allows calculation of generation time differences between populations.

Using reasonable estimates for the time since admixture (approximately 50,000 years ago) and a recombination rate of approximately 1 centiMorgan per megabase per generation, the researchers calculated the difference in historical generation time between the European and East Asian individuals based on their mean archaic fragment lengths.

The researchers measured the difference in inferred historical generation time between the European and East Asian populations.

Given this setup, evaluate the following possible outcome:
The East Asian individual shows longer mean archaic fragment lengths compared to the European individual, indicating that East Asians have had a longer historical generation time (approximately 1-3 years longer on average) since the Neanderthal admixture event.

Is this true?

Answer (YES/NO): YES